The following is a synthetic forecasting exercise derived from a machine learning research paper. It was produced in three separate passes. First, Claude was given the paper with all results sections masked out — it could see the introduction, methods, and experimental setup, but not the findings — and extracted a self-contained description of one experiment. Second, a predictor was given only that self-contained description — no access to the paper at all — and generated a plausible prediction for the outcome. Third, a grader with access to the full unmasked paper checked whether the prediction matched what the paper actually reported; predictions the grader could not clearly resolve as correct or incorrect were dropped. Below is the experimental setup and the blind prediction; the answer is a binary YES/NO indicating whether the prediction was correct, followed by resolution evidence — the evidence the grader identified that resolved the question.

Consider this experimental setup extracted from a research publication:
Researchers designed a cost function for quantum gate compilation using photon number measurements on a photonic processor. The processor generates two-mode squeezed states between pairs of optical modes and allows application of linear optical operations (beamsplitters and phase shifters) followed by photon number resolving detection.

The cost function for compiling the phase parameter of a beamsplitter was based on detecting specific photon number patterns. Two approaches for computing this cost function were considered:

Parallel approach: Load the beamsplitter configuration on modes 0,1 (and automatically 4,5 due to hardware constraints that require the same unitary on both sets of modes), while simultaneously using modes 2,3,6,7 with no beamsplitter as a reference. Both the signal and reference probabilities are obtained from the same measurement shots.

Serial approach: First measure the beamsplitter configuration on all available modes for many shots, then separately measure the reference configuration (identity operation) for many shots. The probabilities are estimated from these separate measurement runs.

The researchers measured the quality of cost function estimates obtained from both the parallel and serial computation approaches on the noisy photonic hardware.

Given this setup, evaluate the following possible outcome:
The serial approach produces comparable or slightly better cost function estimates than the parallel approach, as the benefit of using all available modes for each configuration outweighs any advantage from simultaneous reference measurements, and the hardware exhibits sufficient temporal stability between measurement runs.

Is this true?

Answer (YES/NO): YES